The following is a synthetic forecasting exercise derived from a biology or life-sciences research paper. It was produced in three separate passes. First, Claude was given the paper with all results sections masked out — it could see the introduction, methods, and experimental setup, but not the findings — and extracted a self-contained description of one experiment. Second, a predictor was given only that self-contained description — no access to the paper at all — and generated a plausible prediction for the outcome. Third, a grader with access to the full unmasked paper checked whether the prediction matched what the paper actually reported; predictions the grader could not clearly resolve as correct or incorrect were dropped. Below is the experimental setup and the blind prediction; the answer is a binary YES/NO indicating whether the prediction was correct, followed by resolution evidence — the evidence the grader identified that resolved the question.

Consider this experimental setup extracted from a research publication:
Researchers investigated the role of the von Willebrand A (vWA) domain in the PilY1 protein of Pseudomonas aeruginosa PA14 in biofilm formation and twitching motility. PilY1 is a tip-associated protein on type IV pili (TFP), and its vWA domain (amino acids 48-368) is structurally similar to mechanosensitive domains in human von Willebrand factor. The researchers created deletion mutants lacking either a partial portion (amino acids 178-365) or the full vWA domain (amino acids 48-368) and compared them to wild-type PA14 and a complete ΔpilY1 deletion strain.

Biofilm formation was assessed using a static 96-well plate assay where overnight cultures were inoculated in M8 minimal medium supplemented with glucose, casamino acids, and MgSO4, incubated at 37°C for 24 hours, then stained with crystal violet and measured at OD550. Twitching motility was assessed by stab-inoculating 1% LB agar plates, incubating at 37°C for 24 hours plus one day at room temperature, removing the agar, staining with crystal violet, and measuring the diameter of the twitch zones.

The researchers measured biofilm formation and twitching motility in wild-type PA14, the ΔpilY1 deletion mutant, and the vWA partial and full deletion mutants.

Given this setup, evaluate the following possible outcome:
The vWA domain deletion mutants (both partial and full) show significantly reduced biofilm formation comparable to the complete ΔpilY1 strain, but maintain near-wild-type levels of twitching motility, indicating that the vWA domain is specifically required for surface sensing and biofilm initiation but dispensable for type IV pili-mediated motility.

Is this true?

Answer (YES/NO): NO